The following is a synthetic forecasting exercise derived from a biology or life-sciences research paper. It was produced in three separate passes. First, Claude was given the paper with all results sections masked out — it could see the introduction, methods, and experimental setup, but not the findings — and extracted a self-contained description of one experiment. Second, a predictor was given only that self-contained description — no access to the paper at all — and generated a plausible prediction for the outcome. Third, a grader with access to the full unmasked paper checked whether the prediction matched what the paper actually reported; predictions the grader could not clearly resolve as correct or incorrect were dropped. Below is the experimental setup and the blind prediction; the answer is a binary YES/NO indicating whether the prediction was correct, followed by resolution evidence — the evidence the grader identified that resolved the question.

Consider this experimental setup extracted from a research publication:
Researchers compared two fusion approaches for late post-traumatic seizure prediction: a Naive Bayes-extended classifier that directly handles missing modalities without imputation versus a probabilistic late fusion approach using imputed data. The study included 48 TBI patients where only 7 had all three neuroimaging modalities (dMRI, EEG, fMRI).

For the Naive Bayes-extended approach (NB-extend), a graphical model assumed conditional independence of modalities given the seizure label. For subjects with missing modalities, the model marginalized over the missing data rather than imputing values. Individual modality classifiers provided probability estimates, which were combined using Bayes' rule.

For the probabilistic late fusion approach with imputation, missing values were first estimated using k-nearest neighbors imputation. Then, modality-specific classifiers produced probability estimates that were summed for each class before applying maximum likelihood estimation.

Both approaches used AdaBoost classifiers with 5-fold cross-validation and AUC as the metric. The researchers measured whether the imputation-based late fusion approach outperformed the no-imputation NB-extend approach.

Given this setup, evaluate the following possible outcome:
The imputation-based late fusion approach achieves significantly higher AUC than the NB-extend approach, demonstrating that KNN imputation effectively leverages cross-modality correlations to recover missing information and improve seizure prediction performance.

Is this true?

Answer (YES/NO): NO